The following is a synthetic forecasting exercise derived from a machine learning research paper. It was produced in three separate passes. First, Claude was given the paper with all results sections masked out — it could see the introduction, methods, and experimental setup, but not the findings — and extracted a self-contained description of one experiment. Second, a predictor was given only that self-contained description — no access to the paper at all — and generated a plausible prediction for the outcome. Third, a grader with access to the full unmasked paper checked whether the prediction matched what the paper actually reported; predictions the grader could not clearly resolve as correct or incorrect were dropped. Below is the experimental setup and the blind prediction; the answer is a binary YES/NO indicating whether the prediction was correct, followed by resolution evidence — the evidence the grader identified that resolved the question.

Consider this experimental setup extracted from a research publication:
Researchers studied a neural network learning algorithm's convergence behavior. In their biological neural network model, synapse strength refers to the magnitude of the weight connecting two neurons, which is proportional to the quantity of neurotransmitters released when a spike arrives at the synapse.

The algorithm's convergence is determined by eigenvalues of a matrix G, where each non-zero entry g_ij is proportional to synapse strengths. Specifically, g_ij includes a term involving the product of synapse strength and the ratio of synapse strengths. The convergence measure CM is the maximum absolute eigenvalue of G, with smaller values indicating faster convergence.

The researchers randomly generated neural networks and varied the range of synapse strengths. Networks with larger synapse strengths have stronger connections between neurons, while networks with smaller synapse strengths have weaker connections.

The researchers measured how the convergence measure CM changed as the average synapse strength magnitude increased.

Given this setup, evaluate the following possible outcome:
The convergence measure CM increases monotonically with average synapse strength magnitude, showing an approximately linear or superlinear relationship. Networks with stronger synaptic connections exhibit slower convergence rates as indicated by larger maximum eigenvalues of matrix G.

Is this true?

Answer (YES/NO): YES